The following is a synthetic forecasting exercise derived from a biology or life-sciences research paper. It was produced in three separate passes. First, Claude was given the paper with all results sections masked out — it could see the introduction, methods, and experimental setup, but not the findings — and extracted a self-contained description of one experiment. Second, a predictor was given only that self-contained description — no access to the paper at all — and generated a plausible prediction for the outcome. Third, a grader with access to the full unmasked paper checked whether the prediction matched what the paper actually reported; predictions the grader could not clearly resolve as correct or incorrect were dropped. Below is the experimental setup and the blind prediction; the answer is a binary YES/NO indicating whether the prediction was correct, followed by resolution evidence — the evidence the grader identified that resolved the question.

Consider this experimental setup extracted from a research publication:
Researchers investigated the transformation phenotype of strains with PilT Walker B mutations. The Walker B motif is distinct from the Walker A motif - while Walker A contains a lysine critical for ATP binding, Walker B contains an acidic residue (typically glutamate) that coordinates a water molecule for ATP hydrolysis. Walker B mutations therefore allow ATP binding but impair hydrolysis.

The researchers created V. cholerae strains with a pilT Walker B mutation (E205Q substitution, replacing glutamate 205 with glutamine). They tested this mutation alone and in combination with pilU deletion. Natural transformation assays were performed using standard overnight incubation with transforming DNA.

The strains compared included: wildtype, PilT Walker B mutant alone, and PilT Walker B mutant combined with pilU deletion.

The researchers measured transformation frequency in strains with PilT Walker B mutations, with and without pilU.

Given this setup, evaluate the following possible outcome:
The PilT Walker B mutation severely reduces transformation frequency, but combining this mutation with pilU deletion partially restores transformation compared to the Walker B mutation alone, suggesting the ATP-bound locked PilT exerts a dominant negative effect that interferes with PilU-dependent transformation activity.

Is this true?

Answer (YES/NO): NO